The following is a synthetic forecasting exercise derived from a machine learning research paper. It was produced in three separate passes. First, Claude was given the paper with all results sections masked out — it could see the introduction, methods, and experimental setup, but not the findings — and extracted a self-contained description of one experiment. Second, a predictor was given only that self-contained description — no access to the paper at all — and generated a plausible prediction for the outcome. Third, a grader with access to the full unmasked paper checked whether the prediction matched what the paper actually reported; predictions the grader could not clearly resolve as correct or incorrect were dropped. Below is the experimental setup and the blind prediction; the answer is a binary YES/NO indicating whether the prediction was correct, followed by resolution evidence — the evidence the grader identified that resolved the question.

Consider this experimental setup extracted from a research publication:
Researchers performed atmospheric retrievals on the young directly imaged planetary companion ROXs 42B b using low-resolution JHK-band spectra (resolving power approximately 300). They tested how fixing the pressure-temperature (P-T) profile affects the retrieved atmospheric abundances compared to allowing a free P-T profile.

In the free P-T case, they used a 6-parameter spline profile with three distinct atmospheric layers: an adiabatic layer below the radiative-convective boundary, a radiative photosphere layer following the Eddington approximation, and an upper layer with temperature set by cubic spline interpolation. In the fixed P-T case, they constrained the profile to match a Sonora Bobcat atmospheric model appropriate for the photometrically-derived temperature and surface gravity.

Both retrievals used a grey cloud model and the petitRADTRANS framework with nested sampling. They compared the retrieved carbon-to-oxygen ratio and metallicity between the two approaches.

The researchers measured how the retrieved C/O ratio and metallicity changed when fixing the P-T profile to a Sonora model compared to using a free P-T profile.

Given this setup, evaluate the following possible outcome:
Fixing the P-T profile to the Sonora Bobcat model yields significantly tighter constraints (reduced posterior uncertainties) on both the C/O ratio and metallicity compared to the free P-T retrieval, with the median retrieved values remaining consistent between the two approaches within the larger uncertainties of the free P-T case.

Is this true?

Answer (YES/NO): YES